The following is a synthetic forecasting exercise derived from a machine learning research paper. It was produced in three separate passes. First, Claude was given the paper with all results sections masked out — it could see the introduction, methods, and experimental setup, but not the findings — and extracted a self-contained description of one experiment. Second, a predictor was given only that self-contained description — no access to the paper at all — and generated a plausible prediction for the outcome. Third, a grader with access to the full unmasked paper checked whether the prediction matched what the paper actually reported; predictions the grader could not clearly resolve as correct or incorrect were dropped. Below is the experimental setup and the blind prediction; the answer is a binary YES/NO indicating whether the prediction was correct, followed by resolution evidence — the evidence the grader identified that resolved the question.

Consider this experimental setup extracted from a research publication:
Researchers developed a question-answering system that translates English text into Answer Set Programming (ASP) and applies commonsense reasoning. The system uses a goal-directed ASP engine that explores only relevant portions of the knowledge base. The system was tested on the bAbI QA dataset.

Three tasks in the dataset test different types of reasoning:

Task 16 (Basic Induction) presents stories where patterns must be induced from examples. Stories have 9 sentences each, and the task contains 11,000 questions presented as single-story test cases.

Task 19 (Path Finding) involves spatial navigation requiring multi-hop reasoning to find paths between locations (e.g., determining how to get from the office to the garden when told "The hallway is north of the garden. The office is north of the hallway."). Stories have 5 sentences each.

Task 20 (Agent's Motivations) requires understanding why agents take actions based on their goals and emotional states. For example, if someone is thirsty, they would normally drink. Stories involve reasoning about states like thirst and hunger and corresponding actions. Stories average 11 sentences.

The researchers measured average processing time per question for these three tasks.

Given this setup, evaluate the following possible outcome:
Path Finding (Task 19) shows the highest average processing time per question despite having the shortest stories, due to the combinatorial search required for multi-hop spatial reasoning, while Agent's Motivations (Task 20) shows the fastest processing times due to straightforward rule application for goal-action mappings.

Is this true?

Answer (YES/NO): NO